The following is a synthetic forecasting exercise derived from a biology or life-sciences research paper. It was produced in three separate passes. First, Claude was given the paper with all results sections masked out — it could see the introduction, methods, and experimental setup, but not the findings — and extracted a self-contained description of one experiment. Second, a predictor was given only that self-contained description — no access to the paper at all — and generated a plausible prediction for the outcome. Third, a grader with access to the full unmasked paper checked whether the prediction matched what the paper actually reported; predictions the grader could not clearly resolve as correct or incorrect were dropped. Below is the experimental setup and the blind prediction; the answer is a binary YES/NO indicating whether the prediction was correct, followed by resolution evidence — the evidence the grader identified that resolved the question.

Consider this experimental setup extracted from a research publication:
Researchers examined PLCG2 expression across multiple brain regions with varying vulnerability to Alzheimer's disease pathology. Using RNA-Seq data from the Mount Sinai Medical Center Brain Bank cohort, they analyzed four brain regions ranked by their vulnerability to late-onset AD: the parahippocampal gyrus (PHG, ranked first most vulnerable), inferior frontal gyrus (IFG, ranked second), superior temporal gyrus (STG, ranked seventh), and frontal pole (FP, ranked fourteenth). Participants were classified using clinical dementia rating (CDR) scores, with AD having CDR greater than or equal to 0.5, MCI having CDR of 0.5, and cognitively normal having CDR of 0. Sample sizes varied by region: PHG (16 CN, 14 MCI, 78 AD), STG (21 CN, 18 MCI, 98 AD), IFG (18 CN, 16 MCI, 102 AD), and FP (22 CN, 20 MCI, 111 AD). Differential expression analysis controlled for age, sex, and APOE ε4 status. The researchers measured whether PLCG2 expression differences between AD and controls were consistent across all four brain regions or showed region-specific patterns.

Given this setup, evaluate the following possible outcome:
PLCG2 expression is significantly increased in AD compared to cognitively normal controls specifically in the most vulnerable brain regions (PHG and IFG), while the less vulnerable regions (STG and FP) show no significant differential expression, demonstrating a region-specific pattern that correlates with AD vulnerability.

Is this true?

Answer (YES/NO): NO